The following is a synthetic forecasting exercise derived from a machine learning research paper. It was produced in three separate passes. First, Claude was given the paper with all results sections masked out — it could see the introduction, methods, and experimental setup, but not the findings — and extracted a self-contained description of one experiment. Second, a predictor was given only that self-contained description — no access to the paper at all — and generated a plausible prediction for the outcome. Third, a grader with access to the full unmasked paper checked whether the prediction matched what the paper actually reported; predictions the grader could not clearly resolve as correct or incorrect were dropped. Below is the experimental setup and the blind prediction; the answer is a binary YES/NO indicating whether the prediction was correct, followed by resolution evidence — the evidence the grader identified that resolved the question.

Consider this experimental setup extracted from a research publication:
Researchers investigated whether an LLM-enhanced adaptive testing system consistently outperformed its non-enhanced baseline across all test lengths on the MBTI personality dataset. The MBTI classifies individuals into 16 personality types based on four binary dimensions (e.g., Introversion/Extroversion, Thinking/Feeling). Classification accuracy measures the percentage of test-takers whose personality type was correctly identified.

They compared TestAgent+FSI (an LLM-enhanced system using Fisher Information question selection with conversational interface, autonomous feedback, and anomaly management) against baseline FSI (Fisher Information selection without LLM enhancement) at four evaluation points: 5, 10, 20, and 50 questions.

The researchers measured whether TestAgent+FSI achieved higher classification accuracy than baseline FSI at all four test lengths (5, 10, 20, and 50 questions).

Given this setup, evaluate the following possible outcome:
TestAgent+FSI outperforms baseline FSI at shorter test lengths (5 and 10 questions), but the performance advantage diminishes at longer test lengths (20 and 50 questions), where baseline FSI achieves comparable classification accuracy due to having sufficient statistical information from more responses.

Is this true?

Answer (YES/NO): NO